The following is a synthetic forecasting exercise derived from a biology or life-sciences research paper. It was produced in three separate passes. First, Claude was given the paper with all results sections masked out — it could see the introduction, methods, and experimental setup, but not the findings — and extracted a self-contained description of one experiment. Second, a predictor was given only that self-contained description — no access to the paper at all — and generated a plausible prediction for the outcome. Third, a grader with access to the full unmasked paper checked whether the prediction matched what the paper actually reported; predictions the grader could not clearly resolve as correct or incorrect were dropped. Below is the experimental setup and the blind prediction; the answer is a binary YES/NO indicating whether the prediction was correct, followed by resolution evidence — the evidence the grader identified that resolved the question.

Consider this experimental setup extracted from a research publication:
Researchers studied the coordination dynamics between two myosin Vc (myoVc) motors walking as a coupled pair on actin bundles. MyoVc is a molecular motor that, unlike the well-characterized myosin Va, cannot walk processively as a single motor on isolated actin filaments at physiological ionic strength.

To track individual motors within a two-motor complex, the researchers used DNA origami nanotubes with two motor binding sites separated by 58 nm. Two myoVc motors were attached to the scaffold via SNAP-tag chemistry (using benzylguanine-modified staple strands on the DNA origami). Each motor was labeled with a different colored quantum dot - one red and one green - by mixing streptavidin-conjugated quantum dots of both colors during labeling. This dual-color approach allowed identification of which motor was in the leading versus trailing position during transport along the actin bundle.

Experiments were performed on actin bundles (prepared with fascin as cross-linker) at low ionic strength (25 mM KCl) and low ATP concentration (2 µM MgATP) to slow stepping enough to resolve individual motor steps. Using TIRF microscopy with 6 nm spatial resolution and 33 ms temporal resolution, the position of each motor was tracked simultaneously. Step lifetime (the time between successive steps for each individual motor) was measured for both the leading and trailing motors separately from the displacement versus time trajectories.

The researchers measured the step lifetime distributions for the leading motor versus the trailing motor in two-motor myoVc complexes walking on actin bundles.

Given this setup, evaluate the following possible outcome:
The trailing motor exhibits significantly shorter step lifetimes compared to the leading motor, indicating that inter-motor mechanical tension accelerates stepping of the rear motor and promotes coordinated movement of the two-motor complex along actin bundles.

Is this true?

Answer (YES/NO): NO